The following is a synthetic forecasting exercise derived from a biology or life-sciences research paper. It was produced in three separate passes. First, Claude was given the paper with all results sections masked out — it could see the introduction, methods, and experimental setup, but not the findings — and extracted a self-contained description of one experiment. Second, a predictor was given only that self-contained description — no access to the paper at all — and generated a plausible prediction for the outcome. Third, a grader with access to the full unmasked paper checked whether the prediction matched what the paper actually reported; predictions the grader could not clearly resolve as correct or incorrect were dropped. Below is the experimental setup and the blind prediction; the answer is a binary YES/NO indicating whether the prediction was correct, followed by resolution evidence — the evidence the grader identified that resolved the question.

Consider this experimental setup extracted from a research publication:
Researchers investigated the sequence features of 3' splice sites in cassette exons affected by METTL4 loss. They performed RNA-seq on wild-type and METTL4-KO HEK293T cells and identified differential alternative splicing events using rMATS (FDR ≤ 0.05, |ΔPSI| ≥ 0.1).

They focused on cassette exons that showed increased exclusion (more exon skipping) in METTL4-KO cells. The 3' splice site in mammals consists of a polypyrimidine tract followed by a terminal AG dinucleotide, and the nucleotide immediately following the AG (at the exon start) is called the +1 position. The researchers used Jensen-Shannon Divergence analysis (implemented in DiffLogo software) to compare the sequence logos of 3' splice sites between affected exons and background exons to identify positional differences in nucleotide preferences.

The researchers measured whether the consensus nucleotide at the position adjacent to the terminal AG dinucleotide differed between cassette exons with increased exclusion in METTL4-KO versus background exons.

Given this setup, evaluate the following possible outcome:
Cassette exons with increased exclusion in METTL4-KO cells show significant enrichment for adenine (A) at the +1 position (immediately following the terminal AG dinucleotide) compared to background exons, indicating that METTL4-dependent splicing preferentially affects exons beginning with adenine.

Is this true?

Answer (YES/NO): NO